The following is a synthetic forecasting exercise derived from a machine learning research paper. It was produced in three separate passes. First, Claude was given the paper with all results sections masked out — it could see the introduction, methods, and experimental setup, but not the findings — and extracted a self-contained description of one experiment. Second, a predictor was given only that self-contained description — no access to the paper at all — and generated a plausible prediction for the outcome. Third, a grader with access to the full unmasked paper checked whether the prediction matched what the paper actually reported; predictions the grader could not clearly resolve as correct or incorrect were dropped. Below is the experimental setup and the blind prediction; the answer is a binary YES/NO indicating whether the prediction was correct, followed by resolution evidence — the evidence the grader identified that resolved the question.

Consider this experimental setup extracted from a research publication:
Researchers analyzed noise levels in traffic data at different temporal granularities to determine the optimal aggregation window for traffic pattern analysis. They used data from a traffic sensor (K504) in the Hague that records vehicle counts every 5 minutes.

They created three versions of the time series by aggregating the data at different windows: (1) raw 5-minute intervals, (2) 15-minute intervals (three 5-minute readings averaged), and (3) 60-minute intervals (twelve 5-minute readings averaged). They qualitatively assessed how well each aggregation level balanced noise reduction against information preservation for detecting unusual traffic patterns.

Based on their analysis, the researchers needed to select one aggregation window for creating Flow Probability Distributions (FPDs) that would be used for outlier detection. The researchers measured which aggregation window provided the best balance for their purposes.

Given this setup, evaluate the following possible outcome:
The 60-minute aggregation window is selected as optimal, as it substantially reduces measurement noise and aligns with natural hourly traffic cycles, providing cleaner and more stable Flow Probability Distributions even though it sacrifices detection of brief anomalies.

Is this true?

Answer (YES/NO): YES